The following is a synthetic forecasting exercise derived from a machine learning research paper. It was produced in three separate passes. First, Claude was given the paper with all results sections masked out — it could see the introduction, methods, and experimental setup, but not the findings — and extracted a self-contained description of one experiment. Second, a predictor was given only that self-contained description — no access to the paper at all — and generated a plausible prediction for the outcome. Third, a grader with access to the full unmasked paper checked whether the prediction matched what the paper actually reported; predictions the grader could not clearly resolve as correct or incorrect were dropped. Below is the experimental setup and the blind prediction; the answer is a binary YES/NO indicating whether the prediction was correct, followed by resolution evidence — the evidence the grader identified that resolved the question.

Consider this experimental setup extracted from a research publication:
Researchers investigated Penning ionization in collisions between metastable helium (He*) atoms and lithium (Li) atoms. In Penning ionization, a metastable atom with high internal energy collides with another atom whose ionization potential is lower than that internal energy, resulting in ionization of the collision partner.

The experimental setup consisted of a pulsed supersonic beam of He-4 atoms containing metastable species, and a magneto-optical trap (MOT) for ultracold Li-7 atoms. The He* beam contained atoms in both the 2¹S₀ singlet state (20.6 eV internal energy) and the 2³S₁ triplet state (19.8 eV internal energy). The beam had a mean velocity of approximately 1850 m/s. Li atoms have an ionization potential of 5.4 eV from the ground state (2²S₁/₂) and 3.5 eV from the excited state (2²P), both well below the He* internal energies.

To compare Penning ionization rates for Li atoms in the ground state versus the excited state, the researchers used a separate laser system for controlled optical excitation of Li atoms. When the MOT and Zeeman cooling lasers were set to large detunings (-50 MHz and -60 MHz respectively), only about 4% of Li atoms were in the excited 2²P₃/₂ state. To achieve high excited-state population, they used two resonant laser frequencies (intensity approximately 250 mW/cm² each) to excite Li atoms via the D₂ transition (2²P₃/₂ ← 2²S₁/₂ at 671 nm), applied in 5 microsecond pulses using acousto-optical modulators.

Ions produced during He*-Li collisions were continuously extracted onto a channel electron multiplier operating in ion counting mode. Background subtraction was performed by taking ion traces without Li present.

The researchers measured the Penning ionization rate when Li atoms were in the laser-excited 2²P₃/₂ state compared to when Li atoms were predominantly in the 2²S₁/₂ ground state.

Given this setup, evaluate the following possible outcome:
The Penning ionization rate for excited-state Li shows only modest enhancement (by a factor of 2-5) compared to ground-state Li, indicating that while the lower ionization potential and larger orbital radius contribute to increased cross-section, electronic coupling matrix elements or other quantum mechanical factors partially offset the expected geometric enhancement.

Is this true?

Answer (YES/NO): NO